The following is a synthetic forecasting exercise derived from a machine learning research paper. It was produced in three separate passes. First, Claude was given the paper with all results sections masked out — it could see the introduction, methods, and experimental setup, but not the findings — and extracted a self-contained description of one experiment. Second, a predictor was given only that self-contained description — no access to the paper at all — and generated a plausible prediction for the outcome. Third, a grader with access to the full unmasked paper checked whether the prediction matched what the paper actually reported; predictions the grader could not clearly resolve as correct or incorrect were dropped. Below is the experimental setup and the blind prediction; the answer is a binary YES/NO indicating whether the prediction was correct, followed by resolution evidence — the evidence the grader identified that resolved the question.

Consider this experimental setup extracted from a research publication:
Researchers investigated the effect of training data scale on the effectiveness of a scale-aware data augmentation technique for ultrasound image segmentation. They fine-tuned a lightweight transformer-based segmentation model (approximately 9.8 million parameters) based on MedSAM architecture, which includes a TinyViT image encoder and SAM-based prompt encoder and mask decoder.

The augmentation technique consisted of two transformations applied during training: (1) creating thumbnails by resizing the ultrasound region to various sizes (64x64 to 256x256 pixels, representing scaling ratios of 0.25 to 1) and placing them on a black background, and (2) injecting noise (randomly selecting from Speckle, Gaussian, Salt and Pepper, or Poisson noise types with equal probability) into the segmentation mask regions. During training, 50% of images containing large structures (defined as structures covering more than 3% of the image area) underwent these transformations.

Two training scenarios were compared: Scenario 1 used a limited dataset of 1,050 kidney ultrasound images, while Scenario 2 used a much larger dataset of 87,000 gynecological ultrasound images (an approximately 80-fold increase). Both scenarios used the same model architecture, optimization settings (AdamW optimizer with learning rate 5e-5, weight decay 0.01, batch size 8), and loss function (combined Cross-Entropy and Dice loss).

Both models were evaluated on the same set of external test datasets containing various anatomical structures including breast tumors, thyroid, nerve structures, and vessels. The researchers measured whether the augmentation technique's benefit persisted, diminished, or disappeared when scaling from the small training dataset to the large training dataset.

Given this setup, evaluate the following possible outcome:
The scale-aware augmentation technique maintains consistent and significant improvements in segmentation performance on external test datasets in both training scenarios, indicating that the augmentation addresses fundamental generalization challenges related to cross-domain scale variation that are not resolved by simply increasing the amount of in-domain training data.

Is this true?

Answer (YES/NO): NO